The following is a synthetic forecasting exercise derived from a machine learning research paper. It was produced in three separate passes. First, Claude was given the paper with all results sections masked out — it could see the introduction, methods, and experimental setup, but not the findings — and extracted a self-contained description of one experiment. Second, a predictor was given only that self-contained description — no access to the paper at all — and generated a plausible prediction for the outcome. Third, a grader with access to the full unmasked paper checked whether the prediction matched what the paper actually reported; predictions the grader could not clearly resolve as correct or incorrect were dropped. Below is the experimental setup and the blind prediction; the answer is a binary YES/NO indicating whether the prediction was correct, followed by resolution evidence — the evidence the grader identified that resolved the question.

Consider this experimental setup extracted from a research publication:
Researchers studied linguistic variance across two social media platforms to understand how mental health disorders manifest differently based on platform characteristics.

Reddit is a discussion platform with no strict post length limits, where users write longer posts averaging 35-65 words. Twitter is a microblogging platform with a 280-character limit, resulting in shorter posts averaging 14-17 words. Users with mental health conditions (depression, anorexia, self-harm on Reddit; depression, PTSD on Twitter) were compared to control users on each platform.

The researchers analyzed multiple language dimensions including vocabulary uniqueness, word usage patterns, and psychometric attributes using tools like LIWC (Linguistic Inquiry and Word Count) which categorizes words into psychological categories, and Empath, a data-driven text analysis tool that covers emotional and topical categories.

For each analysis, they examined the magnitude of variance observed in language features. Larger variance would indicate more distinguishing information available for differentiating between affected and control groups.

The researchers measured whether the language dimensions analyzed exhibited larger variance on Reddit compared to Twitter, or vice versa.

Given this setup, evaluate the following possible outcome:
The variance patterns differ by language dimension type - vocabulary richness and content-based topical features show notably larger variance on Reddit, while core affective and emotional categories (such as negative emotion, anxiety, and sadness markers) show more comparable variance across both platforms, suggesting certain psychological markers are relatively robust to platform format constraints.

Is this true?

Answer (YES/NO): NO